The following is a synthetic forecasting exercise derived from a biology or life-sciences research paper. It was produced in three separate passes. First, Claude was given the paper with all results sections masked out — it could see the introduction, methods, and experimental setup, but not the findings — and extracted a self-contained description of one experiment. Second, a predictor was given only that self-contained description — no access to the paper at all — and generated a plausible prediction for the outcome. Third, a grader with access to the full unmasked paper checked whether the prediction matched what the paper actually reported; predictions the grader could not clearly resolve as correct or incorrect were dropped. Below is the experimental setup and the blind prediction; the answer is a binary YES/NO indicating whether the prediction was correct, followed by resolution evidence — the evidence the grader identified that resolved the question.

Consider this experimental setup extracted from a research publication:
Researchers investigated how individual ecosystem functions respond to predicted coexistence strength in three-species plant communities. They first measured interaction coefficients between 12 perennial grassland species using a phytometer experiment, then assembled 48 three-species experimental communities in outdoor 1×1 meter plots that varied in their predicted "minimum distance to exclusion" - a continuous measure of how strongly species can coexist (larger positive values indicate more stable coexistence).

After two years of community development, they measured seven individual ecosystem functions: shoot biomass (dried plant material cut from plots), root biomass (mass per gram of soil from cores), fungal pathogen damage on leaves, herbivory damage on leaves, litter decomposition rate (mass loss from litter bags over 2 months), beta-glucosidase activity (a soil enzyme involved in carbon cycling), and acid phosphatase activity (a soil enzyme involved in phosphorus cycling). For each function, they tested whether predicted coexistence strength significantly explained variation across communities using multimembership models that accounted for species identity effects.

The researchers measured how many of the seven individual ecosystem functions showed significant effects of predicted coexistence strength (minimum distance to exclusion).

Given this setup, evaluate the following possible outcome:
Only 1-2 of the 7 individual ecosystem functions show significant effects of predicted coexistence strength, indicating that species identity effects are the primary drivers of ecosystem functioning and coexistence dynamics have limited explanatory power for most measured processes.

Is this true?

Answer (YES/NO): YES